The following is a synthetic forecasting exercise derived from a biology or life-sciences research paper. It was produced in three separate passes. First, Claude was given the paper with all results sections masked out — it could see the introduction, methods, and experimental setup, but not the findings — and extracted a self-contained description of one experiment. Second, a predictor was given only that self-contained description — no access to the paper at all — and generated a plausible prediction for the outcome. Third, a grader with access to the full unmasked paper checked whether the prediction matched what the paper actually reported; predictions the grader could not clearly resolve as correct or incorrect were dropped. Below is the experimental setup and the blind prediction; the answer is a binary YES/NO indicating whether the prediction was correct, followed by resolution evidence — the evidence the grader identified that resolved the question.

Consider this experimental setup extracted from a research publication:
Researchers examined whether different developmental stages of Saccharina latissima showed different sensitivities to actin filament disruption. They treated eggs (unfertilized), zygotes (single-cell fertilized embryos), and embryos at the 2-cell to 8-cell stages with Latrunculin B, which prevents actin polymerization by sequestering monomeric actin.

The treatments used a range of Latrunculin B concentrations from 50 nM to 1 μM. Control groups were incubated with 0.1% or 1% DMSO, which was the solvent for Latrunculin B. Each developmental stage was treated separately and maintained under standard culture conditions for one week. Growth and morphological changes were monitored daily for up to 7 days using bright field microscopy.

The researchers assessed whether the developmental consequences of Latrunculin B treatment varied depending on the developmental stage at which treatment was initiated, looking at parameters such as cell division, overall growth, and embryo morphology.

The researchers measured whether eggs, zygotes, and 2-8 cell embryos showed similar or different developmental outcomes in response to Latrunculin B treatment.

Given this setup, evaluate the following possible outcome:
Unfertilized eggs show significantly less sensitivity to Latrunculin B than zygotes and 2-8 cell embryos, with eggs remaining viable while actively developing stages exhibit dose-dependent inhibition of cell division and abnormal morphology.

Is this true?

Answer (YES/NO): NO